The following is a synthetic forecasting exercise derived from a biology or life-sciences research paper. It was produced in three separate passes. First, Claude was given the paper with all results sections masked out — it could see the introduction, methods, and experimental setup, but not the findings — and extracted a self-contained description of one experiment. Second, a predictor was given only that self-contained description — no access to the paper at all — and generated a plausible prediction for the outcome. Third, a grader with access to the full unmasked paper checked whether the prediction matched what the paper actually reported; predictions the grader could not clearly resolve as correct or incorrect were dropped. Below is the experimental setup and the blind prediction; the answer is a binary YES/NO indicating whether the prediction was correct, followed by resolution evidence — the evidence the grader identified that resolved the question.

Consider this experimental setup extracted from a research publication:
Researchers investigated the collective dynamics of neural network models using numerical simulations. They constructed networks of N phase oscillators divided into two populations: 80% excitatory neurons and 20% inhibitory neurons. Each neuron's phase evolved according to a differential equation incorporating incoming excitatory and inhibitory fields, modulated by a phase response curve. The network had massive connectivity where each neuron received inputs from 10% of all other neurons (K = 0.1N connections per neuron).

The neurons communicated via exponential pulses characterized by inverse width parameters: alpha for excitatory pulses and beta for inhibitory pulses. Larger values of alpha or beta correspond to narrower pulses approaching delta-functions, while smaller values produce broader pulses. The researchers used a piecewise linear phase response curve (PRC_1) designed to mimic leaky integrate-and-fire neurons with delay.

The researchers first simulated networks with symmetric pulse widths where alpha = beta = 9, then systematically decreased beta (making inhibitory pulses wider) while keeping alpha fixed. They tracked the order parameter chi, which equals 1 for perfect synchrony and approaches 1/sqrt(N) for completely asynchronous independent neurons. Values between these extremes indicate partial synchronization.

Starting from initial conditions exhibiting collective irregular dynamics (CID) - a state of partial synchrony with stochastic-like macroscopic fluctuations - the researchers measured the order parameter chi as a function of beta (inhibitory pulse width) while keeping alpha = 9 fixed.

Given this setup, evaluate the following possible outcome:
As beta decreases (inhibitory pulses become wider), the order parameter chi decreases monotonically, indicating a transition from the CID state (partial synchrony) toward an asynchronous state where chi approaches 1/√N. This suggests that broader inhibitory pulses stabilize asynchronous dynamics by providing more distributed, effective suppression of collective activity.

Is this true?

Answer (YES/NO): NO